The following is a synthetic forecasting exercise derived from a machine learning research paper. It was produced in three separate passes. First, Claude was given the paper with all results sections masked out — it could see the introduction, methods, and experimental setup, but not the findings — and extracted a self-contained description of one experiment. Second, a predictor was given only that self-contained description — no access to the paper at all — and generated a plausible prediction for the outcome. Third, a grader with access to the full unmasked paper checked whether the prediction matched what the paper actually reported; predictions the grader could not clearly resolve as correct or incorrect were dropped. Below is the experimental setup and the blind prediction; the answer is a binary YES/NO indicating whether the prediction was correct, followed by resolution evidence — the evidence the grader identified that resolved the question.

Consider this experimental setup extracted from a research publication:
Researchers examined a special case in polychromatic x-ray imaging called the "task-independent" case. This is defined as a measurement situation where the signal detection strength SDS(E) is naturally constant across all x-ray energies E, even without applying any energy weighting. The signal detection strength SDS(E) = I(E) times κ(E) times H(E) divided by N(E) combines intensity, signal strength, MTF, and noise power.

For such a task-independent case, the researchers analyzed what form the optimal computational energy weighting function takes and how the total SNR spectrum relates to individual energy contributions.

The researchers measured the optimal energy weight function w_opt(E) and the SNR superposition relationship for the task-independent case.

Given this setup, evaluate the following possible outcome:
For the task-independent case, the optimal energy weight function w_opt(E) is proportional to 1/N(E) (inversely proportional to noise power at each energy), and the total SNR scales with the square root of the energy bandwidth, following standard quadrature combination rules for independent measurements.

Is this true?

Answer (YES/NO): NO